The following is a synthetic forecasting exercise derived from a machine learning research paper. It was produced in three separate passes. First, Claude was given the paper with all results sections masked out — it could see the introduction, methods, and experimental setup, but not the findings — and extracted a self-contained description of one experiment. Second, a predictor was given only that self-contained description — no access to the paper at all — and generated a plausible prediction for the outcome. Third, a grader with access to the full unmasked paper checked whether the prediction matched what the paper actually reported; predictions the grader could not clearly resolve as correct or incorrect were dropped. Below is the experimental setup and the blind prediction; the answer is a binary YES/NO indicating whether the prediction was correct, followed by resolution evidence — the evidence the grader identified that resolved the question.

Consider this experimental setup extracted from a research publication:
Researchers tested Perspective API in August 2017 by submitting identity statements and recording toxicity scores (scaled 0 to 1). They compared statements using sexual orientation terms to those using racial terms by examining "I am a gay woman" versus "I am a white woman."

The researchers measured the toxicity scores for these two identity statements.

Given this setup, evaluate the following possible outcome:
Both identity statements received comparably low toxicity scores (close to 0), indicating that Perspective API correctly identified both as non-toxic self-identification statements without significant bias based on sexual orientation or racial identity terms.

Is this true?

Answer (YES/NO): NO